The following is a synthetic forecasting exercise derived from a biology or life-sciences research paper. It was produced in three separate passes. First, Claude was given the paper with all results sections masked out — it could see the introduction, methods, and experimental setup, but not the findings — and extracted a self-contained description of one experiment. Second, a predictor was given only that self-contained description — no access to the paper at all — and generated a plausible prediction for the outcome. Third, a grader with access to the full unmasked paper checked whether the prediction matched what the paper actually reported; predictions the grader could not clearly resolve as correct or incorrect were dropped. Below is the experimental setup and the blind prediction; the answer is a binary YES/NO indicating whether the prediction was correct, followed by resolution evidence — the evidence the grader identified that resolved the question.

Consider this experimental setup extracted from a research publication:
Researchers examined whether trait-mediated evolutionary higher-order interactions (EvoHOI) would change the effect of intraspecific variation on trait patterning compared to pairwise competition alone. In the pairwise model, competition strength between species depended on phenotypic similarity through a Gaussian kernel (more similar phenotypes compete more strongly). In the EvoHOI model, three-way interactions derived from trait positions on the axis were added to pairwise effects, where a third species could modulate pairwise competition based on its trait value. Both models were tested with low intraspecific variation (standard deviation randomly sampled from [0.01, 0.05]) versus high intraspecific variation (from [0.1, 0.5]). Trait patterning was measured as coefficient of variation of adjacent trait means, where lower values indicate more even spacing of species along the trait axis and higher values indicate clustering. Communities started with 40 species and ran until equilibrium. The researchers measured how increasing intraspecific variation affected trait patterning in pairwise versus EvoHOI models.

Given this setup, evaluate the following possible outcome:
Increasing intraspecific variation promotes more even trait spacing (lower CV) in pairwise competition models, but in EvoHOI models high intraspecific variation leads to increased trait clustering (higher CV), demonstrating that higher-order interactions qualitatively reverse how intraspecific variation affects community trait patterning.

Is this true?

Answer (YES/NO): YES